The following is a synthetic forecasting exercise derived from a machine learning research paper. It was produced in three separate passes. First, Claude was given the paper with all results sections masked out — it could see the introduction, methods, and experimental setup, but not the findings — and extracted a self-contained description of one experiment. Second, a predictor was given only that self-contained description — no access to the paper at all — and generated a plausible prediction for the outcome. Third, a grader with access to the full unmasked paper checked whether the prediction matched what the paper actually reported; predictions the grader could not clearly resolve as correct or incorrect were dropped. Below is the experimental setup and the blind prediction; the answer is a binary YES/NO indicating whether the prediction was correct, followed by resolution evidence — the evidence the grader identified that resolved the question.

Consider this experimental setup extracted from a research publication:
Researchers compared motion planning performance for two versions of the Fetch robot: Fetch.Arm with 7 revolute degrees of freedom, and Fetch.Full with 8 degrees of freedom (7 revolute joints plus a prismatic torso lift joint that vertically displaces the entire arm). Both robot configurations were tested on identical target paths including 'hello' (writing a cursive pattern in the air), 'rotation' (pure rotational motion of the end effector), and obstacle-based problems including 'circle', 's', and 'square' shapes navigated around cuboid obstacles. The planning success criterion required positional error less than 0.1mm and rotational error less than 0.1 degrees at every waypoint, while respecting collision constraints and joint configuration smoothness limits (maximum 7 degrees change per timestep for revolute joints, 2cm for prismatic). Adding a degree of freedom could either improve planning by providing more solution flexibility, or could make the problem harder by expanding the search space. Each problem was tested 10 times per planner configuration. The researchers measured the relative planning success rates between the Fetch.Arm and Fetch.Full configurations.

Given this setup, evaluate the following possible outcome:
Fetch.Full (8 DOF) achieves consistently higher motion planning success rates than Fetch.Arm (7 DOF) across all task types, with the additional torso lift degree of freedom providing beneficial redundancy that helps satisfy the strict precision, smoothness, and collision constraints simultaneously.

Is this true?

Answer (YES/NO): NO